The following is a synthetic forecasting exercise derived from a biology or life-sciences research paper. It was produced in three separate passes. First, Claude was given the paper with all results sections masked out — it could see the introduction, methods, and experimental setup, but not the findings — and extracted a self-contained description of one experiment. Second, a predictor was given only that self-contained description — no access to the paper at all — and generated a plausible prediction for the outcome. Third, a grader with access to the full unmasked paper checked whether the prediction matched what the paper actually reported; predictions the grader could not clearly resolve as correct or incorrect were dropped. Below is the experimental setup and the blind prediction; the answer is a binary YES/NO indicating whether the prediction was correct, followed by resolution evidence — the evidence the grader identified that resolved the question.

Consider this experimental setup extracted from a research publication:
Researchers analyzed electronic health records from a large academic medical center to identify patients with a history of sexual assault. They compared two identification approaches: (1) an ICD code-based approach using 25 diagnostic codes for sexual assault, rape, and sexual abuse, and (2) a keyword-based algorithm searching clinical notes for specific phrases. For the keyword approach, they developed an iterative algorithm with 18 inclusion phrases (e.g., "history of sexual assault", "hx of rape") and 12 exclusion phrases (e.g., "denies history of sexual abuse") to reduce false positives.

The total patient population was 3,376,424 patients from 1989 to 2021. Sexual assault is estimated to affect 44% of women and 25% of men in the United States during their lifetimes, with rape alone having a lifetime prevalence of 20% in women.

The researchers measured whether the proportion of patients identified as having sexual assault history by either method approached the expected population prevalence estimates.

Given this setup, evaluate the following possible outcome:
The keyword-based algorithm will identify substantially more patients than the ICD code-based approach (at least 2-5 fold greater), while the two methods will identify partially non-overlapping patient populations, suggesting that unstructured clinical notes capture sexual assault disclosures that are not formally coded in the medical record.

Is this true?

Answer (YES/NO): YES